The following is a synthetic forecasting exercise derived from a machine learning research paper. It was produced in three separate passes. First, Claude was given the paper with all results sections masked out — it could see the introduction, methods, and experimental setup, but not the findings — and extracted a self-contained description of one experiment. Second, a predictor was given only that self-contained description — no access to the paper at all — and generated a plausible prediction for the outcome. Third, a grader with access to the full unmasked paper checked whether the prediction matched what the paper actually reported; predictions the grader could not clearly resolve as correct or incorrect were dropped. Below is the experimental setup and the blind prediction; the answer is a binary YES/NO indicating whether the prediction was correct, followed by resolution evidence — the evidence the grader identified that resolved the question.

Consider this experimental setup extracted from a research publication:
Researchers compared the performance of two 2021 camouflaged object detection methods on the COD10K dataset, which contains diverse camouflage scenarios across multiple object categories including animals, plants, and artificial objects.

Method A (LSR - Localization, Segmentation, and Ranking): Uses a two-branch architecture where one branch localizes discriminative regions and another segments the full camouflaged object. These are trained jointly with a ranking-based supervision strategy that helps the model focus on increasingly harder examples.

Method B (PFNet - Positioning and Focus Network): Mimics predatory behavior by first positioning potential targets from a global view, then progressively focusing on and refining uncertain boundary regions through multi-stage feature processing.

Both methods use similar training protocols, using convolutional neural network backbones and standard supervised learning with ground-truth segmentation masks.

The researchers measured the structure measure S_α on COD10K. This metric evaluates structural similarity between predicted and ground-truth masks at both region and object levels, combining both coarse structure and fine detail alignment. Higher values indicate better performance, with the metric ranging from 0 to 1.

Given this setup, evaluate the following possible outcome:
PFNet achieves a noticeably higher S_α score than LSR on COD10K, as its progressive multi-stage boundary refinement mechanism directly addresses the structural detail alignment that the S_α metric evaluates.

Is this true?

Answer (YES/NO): NO